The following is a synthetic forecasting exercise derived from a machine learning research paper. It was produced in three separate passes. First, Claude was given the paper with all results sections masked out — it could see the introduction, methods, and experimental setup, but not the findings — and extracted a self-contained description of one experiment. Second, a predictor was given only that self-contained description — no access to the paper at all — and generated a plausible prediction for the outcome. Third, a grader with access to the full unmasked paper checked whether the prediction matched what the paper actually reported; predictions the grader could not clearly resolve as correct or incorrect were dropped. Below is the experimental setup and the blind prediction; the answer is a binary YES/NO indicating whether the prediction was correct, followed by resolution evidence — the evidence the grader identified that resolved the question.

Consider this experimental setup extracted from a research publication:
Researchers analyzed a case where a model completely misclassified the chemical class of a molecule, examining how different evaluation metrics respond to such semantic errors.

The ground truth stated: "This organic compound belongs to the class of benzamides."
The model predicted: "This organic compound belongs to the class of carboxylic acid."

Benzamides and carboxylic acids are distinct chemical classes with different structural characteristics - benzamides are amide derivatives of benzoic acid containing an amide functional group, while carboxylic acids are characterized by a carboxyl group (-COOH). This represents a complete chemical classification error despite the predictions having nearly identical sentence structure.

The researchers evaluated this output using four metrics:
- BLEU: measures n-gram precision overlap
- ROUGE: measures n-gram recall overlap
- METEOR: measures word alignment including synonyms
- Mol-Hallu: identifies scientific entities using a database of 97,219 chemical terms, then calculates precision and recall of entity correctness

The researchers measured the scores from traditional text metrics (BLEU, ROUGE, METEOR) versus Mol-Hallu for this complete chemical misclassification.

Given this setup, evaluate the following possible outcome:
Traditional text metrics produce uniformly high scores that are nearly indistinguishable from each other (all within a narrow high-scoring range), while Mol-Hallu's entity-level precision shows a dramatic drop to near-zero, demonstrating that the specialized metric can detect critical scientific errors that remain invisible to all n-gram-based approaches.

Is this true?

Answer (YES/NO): NO